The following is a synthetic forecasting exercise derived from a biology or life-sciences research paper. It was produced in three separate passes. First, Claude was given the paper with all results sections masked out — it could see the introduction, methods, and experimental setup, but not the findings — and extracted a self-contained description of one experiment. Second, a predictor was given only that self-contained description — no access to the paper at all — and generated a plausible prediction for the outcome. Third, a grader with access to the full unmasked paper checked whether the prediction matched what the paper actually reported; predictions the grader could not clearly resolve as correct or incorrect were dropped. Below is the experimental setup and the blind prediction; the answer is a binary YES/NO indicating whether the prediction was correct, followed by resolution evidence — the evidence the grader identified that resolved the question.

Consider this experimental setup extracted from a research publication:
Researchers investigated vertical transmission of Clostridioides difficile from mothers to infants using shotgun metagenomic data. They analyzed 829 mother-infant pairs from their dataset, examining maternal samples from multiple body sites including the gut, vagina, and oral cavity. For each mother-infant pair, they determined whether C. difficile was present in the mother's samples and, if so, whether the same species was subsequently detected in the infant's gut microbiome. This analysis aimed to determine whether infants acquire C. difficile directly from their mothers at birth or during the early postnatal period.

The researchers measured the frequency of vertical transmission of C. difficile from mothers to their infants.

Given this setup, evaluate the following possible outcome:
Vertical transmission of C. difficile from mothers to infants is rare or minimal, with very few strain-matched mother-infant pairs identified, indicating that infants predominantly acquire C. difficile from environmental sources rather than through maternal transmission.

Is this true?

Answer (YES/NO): NO